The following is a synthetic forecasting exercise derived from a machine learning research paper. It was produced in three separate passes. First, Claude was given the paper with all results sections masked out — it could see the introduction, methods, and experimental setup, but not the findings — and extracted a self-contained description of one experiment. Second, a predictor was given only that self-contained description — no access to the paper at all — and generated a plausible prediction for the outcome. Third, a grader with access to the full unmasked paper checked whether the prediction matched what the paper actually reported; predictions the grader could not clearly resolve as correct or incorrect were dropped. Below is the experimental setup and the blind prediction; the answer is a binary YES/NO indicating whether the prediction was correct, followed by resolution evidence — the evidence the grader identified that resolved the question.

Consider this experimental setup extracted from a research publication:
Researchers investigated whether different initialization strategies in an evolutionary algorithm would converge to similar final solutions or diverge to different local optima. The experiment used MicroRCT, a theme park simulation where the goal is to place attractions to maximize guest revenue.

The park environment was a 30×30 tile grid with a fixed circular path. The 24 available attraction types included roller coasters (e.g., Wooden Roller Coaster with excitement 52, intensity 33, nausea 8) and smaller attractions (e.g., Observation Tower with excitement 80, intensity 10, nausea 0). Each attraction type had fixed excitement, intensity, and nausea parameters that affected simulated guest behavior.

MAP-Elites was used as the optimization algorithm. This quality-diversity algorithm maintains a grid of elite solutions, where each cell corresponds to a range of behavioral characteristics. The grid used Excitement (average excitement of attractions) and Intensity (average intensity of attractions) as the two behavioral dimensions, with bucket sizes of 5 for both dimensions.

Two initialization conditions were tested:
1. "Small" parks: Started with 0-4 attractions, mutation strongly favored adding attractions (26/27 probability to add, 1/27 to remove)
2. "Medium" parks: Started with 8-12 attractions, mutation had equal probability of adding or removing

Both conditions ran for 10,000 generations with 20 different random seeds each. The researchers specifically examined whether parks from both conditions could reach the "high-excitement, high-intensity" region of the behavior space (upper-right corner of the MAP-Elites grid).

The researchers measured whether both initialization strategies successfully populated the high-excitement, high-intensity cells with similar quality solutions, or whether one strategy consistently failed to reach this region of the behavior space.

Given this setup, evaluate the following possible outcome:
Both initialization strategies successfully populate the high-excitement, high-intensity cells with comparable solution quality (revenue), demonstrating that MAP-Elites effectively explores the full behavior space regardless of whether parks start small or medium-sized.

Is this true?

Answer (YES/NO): YES